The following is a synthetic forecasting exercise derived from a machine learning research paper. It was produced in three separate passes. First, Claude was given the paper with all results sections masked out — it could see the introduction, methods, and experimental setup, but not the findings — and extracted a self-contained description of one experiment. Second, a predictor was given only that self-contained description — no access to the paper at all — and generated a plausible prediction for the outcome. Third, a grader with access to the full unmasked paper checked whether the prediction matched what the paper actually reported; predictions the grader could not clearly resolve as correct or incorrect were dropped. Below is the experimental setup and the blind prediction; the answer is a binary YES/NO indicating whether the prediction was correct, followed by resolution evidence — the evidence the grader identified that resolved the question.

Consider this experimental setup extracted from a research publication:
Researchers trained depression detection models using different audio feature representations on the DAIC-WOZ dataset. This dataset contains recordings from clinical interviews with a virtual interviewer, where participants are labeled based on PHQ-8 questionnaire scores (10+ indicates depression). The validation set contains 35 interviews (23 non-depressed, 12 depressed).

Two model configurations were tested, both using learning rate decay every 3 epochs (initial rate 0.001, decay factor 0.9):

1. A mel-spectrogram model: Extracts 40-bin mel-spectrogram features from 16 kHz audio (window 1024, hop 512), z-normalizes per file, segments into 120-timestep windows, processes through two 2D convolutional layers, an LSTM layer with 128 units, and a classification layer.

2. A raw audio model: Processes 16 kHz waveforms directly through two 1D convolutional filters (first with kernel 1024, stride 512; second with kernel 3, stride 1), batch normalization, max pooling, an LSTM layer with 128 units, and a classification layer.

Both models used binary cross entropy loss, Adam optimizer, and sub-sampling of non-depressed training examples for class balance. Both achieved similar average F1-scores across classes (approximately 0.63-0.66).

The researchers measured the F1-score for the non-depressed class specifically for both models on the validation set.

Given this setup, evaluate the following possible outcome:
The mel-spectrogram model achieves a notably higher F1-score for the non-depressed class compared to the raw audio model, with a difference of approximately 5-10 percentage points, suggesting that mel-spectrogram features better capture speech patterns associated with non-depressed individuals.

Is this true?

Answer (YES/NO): NO